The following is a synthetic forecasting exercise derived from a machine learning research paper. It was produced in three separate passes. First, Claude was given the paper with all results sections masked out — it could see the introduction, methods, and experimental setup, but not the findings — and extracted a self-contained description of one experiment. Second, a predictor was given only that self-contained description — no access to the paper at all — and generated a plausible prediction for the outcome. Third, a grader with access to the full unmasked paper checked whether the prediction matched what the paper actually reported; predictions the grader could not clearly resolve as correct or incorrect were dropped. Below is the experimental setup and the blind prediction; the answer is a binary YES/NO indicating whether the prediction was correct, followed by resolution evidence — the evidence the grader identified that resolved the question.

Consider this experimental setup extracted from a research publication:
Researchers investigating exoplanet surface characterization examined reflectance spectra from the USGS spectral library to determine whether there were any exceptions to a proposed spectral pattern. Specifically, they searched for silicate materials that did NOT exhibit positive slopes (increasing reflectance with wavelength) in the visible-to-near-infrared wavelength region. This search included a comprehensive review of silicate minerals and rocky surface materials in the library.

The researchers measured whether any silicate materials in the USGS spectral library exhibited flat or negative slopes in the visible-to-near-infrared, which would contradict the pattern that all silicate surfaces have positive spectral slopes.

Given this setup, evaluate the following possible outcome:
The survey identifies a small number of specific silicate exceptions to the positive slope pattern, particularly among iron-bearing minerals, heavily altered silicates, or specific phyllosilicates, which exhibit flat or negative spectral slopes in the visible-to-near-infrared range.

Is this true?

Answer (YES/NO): NO